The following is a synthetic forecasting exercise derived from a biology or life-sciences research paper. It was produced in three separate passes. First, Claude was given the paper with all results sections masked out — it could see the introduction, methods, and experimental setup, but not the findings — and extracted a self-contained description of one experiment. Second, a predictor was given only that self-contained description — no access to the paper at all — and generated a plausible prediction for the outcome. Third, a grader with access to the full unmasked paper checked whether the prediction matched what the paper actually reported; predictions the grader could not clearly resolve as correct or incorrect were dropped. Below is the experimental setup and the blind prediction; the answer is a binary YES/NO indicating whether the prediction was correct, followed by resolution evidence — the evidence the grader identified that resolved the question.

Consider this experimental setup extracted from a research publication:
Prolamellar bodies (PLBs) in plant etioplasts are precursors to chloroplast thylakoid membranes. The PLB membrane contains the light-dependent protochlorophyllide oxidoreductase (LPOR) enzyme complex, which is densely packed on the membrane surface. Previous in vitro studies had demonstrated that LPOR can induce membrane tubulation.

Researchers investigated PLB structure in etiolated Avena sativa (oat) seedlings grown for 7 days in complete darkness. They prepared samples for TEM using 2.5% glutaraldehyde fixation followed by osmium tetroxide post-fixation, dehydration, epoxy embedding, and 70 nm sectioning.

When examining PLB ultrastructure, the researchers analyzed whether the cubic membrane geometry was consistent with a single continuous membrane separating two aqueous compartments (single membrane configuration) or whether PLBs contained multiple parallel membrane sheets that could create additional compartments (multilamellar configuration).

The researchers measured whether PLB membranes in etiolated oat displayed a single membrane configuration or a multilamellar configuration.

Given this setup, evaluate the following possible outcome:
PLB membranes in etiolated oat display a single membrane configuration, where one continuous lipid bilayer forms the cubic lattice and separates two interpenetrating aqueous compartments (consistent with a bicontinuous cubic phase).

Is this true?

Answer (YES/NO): YES